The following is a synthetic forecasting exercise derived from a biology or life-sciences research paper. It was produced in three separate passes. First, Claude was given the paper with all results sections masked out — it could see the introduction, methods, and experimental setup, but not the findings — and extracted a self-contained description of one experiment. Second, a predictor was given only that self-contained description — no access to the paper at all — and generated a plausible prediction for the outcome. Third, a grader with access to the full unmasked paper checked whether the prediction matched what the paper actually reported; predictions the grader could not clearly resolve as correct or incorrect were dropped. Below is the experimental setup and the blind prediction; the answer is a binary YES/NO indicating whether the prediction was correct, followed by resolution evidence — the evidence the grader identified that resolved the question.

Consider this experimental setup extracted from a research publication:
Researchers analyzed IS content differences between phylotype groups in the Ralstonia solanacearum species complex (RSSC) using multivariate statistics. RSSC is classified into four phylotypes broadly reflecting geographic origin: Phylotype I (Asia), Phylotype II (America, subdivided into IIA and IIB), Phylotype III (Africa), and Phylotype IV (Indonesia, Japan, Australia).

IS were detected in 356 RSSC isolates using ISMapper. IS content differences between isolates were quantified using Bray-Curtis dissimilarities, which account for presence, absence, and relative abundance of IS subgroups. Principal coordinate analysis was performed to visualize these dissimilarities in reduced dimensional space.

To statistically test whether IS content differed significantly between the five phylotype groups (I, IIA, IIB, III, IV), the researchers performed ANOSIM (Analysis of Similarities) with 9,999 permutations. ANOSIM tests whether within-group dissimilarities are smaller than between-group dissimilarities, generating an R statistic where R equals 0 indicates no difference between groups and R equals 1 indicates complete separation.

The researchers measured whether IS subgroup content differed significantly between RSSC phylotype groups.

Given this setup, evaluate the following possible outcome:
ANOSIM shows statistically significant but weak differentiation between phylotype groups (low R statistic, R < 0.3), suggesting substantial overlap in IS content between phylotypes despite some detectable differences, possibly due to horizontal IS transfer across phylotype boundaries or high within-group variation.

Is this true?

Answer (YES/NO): NO